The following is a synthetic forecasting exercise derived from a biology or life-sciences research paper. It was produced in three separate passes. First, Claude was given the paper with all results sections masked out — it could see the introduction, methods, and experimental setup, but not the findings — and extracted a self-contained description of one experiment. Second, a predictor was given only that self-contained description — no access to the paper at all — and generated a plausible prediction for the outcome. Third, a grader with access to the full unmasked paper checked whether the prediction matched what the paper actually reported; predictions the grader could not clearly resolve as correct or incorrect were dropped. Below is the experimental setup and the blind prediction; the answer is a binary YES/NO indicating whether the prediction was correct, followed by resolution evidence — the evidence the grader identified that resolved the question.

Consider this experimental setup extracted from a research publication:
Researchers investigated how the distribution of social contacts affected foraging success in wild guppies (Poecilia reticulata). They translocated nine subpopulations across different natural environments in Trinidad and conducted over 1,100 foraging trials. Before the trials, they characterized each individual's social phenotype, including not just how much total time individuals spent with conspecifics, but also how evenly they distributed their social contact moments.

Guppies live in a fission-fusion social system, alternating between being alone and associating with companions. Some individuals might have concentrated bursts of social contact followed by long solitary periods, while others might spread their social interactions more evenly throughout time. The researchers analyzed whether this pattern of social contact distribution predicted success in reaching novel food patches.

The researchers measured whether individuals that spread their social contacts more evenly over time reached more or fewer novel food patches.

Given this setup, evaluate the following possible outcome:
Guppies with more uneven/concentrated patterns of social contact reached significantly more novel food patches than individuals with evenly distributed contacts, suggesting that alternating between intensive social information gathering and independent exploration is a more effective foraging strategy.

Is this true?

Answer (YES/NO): NO